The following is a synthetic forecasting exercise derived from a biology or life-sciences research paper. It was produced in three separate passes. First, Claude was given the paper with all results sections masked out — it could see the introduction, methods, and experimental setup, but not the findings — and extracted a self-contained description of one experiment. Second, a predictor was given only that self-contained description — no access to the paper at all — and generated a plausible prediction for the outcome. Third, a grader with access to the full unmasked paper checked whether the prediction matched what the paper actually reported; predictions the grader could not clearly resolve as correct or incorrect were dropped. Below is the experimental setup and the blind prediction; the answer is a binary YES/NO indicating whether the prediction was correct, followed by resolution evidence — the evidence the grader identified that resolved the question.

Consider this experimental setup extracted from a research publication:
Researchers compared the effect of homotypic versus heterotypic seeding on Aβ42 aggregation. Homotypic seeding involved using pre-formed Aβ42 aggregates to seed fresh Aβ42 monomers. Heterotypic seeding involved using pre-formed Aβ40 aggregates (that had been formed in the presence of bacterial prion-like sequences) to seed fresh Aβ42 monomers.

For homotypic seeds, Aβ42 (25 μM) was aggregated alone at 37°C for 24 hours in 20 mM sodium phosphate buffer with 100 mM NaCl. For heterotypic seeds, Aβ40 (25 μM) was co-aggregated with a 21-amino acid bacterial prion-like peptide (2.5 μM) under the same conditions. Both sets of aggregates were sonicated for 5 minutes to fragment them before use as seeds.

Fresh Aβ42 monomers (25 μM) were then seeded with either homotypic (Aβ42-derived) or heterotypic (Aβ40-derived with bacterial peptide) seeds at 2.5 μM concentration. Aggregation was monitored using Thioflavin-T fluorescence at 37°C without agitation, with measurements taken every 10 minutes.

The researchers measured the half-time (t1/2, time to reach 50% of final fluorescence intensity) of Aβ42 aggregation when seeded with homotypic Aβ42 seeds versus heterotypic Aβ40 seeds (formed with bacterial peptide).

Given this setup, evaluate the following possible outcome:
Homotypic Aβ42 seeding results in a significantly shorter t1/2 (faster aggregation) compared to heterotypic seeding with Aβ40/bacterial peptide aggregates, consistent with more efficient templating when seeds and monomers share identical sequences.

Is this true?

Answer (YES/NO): NO